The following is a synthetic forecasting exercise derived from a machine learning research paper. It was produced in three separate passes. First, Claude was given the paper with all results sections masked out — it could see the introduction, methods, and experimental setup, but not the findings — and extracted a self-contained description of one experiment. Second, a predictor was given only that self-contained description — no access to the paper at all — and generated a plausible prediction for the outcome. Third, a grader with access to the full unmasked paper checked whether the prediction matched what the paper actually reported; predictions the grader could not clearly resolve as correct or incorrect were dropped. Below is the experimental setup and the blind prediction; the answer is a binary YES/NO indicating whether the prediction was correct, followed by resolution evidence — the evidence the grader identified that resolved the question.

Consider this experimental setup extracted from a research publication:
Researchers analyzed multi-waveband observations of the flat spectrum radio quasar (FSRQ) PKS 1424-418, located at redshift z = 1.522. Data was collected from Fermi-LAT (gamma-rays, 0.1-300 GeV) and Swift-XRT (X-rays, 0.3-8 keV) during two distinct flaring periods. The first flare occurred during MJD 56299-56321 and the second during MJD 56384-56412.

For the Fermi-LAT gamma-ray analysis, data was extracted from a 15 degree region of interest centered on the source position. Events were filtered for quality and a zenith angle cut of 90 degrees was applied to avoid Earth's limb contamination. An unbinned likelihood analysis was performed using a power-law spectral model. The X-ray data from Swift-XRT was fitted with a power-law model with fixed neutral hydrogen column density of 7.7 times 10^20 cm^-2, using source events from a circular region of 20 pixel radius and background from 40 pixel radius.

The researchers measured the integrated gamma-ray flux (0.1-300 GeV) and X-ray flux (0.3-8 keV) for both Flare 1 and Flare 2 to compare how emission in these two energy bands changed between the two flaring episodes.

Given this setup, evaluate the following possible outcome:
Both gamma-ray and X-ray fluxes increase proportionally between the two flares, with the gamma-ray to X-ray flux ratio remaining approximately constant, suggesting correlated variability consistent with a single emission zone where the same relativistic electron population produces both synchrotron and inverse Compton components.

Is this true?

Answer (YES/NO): NO